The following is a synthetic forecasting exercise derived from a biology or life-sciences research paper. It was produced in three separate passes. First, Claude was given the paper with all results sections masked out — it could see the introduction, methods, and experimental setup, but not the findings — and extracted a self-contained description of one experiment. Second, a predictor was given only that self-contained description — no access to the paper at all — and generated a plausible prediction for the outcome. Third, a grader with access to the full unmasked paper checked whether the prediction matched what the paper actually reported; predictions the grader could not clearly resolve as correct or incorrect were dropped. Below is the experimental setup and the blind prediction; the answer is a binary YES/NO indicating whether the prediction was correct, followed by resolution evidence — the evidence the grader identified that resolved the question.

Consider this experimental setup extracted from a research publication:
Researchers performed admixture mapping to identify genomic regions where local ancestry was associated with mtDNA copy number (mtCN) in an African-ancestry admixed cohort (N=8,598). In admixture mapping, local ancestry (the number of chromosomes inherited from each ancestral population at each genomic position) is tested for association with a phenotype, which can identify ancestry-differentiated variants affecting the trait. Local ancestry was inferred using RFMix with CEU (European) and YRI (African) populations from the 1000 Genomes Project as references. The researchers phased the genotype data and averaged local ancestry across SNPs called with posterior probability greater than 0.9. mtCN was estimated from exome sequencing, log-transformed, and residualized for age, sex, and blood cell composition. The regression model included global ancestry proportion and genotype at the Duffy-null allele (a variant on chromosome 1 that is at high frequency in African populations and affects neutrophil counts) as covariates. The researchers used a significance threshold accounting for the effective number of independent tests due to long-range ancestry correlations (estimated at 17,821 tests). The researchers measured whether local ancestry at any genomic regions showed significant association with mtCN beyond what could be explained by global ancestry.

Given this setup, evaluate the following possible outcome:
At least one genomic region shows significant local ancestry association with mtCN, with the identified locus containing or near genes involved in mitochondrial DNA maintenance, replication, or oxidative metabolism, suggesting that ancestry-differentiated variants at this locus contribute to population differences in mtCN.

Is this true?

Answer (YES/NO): NO